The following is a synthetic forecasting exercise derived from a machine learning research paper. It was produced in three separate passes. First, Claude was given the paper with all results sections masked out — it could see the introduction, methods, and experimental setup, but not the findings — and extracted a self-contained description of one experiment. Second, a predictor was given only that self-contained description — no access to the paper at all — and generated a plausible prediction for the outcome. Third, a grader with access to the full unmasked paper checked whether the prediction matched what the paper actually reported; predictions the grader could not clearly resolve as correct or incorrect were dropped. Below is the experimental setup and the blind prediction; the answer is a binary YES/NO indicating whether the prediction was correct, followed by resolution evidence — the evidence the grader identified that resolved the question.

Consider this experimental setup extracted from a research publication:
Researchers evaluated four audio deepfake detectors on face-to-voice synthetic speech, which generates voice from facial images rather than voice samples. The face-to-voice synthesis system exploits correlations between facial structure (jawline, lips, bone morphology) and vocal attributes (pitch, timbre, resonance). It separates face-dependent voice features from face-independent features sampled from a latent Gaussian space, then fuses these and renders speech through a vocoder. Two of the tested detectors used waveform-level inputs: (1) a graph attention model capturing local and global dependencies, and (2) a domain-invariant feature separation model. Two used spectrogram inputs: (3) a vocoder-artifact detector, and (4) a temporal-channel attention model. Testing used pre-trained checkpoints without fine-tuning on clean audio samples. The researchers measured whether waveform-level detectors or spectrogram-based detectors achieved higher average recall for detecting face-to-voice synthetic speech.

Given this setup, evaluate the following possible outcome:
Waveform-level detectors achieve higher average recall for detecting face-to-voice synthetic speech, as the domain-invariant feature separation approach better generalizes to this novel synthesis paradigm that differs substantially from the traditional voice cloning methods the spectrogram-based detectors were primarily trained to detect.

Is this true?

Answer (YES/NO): YES